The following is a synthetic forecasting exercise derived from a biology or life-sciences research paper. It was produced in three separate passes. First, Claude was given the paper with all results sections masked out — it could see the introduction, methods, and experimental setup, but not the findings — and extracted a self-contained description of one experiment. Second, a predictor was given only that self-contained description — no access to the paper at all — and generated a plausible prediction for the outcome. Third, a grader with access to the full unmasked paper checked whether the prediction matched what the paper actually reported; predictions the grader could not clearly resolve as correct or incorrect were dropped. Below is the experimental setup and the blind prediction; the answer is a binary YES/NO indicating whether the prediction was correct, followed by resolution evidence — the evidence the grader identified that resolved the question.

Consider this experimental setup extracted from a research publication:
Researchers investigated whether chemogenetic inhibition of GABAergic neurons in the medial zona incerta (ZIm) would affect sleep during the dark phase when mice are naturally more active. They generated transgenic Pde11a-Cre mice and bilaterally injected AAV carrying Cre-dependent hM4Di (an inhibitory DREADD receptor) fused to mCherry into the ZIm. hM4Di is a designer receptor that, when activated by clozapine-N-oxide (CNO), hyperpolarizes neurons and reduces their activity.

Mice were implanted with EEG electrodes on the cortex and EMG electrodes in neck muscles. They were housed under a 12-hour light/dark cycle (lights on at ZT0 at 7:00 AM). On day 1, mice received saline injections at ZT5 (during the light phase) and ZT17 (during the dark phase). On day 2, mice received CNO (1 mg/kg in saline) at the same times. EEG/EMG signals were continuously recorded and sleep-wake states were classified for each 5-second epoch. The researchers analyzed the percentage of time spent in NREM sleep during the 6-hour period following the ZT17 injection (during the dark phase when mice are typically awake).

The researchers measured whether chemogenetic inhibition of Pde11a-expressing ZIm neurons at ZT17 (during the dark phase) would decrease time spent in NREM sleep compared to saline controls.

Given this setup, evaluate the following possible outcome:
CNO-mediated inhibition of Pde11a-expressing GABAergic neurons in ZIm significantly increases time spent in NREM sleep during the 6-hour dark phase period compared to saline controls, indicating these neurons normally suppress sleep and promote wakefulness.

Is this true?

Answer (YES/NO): NO